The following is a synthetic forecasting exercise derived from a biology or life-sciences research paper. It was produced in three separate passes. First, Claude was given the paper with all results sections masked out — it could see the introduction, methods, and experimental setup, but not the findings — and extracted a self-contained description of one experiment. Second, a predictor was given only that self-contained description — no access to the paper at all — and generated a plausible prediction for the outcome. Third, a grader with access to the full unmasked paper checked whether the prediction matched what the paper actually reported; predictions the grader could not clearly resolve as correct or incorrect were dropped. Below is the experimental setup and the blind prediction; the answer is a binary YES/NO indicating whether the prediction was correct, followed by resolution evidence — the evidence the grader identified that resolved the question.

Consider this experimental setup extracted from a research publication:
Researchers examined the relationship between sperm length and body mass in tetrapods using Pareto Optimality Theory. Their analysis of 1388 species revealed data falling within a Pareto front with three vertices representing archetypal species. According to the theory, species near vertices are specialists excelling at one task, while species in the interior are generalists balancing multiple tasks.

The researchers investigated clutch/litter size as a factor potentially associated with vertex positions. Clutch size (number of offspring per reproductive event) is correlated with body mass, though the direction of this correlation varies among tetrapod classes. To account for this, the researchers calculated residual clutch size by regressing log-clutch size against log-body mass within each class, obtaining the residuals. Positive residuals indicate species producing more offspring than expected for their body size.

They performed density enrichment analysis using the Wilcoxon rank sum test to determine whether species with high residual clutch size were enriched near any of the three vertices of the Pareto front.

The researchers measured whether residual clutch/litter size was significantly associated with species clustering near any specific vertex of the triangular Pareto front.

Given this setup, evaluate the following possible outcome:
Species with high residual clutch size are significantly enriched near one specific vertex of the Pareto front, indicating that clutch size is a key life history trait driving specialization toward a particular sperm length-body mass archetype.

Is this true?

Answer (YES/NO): YES